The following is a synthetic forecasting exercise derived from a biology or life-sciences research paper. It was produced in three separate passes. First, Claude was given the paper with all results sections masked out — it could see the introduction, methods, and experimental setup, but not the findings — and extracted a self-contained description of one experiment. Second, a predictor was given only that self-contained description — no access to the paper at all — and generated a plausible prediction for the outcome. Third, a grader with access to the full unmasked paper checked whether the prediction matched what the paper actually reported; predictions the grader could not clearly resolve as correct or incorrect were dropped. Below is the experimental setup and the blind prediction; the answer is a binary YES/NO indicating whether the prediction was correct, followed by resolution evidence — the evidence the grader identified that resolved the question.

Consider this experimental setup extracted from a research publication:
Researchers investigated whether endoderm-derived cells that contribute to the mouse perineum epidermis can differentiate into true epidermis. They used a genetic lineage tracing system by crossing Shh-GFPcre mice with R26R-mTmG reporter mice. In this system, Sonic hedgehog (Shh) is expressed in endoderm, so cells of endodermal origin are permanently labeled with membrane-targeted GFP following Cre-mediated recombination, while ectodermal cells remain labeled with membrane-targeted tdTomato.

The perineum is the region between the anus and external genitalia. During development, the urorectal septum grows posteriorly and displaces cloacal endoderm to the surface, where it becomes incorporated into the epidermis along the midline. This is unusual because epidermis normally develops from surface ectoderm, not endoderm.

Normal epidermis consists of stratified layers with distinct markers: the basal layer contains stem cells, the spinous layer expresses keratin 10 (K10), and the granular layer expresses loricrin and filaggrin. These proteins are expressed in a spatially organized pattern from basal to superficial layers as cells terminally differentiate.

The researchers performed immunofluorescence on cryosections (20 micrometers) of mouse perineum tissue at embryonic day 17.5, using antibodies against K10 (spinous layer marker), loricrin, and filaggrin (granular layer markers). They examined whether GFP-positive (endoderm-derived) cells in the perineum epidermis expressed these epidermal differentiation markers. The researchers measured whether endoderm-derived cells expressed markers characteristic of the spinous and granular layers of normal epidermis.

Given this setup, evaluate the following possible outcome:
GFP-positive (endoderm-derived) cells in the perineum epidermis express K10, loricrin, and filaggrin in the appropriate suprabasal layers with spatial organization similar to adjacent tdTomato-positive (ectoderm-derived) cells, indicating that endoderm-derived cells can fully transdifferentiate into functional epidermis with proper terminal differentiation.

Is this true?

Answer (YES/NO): YES